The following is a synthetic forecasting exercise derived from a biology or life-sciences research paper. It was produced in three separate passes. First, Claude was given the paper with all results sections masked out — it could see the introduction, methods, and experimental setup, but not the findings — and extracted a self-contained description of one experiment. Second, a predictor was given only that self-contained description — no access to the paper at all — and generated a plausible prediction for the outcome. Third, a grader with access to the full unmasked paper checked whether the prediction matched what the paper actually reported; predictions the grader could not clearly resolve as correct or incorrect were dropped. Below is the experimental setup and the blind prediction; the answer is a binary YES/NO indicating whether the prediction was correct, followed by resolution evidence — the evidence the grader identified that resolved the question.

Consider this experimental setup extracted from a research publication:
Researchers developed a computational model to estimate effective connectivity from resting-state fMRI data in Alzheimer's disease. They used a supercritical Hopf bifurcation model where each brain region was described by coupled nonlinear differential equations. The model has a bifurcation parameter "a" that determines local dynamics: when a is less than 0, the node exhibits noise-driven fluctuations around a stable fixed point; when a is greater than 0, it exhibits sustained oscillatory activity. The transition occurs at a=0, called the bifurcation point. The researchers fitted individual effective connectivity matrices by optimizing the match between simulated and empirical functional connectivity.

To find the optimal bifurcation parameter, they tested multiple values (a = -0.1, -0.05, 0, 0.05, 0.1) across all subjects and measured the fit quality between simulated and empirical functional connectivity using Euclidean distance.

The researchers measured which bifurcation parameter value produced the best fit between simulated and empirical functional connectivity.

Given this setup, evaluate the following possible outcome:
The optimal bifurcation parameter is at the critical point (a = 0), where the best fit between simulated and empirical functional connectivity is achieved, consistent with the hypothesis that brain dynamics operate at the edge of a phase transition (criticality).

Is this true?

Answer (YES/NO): NO